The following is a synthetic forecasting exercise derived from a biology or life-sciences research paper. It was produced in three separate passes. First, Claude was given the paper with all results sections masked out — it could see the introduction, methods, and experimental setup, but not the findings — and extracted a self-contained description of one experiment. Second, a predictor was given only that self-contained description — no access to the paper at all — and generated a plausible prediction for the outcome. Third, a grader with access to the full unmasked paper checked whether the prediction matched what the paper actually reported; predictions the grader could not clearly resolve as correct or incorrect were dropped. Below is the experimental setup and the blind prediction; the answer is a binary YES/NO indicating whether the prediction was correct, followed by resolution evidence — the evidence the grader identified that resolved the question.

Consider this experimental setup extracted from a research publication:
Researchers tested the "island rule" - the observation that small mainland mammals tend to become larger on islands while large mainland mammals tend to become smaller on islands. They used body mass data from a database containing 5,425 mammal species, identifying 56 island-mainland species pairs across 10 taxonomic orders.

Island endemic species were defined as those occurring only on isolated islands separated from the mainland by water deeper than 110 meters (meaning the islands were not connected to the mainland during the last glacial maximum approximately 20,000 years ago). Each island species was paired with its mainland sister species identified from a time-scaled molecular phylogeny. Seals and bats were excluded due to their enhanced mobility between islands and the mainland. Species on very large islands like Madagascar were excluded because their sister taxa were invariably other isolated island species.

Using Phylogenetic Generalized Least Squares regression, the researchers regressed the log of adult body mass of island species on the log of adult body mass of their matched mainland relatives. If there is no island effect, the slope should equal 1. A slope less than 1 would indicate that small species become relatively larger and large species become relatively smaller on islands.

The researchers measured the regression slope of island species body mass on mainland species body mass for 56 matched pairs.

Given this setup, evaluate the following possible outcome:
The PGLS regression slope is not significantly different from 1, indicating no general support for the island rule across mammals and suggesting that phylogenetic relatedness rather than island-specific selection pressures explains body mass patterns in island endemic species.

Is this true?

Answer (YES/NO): NO